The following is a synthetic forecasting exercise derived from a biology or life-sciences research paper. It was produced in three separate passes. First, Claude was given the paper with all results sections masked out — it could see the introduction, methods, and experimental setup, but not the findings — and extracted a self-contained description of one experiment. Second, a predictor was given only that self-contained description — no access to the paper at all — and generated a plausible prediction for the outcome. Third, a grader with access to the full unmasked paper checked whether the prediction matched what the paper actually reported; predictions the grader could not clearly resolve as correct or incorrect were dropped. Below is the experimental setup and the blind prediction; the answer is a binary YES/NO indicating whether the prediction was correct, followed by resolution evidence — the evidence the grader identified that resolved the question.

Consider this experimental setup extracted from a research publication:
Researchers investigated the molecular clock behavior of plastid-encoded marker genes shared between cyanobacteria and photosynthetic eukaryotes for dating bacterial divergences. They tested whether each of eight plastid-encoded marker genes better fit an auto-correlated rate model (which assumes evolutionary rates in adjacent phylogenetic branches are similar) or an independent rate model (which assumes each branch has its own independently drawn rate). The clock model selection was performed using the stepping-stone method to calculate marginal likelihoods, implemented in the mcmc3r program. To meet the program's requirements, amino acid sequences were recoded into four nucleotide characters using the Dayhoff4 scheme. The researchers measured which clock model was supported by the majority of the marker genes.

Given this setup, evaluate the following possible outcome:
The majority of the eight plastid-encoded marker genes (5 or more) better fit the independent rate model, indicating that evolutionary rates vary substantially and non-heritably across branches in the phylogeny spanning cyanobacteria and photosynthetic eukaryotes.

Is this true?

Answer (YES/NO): NO